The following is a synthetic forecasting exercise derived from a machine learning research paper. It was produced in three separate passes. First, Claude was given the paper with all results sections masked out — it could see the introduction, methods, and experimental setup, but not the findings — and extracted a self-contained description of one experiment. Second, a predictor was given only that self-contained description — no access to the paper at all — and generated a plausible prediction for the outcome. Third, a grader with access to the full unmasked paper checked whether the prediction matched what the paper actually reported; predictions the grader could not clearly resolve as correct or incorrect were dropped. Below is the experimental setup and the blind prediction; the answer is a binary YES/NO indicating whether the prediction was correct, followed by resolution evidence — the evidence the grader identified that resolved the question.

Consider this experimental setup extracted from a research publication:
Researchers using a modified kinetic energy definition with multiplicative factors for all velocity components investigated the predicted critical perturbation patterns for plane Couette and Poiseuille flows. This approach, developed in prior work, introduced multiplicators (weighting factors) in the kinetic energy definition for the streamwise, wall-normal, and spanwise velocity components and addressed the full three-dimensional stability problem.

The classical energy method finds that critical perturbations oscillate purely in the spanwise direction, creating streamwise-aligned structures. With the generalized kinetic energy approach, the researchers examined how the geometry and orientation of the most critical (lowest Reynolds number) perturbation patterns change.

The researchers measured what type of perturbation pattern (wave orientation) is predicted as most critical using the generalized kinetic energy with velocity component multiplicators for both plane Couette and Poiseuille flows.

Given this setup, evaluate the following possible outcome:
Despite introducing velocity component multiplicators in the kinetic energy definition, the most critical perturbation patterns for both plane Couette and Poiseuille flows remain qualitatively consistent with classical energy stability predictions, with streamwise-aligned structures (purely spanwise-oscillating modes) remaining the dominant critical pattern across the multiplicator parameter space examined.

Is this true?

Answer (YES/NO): NO